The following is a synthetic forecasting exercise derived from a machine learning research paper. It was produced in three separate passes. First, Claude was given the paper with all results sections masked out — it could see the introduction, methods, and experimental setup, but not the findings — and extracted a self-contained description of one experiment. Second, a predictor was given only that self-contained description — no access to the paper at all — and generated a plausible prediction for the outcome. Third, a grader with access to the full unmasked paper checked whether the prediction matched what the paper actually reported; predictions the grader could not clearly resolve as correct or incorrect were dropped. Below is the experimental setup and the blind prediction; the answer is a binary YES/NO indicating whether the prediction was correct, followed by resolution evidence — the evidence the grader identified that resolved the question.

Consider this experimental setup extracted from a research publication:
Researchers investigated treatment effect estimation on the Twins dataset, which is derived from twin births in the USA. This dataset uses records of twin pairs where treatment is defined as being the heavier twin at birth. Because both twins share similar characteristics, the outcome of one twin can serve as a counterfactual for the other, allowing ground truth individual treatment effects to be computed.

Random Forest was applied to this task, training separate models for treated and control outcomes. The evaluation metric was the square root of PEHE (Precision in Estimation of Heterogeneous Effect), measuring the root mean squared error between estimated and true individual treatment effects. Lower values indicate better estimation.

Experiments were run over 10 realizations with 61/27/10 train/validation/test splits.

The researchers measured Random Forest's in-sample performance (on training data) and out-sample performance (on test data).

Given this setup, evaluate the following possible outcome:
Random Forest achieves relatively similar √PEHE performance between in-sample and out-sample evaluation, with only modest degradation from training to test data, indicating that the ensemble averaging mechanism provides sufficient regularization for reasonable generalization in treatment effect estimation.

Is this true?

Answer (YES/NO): NO